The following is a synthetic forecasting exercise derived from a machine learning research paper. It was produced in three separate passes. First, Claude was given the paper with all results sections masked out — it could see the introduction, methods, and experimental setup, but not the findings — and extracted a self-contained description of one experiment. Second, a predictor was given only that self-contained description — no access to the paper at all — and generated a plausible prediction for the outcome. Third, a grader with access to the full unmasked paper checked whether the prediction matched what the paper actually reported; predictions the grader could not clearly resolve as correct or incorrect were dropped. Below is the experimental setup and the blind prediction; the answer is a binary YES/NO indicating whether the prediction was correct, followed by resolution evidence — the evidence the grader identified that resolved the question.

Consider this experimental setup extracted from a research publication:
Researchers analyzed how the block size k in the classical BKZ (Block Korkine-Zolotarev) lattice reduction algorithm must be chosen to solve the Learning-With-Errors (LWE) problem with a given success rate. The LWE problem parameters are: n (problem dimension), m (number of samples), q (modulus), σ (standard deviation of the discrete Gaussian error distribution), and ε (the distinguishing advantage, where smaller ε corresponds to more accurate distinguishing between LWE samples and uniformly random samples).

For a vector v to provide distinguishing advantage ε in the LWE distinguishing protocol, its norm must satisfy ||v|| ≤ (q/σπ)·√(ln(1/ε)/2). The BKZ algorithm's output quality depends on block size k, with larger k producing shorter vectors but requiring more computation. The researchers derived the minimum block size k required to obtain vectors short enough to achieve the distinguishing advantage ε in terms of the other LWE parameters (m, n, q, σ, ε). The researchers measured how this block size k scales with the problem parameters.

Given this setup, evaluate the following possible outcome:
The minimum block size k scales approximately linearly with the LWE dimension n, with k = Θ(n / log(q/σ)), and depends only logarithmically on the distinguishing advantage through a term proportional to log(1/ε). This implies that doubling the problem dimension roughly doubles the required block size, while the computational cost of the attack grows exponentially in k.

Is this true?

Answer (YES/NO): NO